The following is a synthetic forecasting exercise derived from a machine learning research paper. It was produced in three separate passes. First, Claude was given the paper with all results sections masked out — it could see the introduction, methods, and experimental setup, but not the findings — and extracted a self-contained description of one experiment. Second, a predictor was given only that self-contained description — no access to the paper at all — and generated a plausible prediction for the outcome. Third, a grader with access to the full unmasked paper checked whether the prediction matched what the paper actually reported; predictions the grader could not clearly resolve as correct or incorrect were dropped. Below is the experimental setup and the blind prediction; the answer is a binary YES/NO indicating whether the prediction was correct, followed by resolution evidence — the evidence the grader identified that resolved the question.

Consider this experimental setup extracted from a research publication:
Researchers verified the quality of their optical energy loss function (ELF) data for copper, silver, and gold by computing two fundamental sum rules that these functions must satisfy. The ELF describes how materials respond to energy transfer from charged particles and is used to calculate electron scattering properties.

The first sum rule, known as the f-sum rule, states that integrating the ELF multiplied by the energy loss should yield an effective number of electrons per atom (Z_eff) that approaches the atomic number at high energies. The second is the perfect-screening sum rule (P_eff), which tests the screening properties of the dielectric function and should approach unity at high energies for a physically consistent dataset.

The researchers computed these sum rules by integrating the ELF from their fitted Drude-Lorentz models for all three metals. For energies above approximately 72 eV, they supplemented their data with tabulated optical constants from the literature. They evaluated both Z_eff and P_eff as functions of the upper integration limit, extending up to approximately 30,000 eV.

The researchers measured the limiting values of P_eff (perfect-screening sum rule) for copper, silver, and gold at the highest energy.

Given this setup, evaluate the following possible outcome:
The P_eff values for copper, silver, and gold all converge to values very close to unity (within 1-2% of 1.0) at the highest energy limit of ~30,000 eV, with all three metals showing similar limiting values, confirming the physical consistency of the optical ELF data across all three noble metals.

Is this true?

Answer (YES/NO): NO